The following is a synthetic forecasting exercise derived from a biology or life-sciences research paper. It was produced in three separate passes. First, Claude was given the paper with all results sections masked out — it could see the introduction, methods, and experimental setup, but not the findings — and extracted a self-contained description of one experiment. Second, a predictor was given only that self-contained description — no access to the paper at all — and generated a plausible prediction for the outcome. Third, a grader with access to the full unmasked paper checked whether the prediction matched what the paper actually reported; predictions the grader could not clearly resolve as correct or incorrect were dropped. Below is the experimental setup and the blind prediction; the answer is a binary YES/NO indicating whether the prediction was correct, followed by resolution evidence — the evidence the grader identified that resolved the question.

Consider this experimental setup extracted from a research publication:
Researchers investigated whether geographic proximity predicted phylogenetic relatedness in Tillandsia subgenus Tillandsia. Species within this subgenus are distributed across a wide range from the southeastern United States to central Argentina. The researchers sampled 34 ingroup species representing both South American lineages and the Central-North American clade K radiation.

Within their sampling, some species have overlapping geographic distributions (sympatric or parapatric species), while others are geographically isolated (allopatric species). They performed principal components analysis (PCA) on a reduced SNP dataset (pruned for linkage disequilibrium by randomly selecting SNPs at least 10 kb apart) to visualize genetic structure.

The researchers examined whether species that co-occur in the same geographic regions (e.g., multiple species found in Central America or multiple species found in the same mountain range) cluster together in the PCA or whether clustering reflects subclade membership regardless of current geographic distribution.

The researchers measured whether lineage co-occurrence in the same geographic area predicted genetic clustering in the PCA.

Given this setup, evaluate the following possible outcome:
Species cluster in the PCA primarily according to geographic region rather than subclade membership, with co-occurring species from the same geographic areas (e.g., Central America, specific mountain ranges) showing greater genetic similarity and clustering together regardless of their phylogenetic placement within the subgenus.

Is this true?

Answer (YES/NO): NO